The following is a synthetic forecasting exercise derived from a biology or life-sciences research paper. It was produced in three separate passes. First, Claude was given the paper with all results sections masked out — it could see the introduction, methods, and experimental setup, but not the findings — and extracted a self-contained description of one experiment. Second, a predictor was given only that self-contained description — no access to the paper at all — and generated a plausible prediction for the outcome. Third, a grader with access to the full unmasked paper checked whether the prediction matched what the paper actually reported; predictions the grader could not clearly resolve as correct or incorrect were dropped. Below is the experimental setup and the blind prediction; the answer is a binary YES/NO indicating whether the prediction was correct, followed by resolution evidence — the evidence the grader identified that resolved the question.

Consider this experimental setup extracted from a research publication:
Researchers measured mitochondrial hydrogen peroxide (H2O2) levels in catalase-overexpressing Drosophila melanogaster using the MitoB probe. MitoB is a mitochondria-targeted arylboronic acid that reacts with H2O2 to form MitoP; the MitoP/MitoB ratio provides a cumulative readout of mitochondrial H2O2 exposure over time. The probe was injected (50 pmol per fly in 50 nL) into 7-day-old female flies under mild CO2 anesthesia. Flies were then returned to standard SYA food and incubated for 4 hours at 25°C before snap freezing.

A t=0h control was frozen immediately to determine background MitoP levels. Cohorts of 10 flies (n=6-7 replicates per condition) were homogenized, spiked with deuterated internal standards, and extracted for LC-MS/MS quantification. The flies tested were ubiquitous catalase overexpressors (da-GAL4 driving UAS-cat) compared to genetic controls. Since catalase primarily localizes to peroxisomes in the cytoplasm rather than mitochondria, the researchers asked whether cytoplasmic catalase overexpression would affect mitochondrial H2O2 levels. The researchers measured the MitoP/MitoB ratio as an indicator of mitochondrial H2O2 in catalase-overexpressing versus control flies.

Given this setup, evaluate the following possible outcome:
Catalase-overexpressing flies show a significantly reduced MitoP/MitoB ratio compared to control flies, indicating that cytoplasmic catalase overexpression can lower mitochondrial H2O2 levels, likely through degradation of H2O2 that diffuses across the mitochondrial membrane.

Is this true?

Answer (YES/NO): NO